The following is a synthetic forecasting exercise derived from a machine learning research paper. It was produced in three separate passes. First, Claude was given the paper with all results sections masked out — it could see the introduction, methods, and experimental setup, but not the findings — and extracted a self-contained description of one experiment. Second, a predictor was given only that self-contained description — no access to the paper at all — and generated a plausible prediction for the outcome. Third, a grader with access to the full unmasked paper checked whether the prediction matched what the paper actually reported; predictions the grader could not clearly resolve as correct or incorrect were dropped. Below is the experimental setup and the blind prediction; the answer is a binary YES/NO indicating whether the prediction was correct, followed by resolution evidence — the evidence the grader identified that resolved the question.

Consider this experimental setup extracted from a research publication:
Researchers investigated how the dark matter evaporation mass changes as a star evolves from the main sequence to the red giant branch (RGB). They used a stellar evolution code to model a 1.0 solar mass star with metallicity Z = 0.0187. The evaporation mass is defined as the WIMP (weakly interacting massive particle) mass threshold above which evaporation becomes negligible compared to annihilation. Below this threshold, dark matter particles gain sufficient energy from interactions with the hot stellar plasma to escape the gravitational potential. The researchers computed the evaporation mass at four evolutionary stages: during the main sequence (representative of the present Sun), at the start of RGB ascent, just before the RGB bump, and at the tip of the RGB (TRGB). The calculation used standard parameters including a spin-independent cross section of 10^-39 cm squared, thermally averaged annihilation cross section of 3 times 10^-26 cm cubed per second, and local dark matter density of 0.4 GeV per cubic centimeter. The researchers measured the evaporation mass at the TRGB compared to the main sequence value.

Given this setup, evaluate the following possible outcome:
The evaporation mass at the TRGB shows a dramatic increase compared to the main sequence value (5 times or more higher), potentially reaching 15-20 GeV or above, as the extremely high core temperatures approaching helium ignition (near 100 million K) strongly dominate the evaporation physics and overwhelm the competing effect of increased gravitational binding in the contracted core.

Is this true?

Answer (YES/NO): NO